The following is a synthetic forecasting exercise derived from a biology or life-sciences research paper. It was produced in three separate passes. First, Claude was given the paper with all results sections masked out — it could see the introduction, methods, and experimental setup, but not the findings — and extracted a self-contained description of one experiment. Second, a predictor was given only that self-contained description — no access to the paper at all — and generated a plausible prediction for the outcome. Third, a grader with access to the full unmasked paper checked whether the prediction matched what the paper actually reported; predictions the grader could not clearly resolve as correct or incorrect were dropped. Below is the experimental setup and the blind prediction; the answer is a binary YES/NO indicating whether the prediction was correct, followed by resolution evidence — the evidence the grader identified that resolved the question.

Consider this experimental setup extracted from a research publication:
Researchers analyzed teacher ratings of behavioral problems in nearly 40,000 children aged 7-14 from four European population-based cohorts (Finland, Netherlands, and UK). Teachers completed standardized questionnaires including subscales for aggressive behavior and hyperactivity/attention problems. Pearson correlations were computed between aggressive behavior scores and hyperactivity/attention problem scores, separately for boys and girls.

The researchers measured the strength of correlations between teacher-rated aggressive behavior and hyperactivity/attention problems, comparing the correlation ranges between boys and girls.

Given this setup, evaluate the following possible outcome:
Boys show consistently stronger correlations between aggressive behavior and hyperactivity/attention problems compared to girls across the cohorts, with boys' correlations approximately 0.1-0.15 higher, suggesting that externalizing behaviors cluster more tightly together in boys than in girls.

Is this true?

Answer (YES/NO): NO